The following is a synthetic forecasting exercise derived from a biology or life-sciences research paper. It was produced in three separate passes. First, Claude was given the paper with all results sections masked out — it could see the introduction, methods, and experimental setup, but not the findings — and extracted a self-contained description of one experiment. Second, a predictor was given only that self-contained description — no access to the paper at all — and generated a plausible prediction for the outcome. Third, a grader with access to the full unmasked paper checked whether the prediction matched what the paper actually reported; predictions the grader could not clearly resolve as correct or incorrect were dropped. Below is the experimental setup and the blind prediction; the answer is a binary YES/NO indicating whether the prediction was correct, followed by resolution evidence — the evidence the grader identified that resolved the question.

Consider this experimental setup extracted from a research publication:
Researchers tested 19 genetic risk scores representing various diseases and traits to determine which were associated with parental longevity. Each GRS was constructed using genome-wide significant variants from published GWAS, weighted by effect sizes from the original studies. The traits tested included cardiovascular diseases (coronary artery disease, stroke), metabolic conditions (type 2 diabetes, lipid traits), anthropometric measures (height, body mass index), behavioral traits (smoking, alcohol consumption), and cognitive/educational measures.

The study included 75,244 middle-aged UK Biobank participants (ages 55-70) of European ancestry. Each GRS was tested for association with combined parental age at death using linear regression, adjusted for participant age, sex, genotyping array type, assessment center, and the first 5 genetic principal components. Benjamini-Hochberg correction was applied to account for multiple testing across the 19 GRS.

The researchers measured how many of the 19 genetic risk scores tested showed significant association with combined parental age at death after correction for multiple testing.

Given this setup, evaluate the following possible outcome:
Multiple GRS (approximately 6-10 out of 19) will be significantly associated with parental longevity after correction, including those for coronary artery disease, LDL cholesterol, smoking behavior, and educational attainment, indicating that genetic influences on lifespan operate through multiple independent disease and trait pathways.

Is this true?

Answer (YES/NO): NO